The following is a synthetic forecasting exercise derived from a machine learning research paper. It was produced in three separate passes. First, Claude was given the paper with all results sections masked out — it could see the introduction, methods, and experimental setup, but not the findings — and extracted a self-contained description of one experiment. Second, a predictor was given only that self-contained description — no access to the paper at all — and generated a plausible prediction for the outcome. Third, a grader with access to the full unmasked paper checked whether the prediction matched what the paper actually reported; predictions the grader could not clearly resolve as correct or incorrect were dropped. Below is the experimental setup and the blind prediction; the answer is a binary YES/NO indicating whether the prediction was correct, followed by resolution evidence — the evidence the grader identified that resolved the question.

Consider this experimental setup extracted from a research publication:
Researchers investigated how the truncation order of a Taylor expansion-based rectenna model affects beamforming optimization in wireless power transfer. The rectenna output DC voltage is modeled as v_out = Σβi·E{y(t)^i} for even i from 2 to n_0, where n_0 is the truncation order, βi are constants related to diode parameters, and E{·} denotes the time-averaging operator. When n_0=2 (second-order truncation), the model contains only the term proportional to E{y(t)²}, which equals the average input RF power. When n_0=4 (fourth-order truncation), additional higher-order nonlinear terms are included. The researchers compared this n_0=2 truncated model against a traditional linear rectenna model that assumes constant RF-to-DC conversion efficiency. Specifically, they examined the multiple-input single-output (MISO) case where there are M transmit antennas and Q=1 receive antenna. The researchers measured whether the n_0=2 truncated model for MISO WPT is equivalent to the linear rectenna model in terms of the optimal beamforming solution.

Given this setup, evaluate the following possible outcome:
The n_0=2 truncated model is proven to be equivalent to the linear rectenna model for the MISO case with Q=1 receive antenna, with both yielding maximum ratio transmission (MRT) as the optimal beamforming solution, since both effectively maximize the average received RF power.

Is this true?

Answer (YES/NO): YES